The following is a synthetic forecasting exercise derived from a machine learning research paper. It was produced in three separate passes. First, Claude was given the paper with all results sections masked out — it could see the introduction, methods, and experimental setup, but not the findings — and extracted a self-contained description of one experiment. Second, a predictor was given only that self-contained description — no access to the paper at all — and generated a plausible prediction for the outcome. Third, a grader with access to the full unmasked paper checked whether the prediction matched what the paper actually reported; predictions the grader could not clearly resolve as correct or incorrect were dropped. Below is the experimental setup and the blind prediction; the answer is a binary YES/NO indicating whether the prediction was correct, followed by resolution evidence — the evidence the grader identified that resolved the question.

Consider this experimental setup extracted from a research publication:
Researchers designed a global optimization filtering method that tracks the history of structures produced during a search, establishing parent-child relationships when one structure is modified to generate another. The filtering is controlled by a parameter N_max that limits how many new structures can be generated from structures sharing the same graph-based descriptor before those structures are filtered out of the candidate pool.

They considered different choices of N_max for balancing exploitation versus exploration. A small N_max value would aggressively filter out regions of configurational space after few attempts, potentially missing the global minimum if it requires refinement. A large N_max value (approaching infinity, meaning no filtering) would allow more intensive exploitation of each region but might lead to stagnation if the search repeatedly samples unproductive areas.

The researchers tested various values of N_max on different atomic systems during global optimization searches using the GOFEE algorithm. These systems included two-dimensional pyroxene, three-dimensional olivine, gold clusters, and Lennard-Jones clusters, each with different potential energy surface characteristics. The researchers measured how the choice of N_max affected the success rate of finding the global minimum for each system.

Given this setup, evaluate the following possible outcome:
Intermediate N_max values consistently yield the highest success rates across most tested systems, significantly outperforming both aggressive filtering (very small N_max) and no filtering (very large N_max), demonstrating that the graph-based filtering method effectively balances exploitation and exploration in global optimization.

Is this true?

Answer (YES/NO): NO